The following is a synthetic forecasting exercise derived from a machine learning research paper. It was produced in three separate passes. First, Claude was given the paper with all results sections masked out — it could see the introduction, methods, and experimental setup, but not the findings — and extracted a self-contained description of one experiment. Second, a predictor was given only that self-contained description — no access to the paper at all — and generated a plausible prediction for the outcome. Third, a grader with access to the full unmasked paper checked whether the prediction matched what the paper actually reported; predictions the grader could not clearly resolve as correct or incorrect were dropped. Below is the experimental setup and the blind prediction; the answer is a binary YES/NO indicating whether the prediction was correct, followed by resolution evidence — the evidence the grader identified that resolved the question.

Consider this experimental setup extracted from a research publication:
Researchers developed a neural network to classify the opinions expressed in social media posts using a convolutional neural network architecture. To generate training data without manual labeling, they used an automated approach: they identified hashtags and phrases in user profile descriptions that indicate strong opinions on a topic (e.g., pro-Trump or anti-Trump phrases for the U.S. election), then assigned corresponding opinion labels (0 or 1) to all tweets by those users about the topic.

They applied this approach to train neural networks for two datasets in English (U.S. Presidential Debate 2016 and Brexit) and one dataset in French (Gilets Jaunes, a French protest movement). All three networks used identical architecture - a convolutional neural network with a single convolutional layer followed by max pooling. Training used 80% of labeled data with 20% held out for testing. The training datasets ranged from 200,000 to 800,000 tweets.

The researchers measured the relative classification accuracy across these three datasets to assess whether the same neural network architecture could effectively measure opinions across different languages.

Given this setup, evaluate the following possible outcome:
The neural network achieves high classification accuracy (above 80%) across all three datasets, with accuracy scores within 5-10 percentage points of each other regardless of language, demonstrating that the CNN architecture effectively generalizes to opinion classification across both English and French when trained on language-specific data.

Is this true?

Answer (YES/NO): YES